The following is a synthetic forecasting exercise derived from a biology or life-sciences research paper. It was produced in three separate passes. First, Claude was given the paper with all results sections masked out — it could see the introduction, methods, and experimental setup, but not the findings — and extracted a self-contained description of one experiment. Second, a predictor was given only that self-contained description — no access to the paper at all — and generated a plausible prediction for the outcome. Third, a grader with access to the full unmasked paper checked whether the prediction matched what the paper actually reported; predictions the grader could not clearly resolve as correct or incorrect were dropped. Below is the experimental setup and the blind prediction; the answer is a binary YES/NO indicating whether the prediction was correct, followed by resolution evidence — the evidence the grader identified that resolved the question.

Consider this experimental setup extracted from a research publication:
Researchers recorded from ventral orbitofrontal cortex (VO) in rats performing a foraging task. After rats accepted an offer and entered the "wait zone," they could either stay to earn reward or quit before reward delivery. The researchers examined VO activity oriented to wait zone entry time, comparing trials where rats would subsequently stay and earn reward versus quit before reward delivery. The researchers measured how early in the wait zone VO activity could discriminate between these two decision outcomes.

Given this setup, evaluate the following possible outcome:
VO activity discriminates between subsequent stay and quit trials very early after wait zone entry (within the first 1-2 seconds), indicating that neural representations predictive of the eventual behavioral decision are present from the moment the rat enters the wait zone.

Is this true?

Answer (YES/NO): YES